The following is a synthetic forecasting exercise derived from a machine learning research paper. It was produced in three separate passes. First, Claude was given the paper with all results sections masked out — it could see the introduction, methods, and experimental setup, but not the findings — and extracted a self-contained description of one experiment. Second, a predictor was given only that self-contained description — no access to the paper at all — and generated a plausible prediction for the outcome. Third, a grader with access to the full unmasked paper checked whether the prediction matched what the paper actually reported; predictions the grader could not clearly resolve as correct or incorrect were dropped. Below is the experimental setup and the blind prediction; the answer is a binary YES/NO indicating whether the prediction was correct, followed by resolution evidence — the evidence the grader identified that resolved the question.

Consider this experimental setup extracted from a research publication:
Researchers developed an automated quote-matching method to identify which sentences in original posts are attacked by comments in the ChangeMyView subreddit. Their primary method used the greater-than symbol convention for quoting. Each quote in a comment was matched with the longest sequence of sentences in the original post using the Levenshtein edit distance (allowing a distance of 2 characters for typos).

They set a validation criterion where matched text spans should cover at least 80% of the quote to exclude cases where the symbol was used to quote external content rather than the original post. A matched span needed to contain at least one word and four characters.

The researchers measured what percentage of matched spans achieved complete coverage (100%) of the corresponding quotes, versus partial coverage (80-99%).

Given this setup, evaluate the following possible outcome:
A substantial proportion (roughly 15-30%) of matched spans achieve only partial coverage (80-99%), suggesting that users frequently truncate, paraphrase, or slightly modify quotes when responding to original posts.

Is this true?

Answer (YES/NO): NO